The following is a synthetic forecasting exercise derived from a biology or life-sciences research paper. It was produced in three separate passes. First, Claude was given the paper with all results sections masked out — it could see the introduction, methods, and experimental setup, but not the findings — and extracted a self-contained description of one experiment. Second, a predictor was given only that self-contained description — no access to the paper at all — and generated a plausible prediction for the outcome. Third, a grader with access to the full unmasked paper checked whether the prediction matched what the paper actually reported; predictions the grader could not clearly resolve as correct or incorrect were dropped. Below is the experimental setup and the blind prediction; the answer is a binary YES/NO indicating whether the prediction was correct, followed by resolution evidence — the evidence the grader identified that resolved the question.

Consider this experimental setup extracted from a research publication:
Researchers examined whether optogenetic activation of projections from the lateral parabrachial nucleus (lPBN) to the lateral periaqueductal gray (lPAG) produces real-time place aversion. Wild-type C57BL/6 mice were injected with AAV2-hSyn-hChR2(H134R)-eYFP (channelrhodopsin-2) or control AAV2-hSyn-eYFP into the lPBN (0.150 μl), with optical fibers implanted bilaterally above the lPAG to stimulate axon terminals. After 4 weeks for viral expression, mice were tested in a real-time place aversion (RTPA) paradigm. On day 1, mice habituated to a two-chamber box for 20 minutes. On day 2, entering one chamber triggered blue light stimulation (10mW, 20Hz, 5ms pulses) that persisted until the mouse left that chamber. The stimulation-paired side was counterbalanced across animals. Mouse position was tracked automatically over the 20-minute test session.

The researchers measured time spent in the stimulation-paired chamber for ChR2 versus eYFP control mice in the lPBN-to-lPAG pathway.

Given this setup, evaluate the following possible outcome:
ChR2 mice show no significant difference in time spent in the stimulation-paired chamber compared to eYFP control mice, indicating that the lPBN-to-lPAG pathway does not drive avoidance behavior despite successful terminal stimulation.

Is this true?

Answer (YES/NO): NO